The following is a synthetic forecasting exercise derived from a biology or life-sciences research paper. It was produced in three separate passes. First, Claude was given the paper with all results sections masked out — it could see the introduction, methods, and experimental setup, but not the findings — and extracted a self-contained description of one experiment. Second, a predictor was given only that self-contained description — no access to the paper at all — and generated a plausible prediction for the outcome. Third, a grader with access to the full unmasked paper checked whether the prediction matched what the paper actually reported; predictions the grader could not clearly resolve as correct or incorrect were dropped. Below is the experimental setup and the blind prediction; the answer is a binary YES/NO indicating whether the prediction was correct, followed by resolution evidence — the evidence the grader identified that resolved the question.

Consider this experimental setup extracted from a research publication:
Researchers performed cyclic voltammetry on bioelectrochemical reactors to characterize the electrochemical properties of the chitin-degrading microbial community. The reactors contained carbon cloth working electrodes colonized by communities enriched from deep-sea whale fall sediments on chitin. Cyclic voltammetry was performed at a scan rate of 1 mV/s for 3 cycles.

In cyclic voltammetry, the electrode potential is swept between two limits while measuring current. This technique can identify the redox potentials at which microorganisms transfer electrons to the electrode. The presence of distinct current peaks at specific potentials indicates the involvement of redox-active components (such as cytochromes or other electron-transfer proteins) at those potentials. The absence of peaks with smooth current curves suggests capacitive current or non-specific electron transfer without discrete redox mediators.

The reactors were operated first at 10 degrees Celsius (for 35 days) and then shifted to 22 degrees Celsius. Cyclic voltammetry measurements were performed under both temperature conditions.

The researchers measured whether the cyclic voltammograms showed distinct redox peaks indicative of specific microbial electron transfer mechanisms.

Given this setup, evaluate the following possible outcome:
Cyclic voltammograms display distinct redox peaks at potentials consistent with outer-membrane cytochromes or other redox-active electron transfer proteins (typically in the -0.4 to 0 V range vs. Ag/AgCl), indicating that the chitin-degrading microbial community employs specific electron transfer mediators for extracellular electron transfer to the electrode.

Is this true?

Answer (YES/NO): YES